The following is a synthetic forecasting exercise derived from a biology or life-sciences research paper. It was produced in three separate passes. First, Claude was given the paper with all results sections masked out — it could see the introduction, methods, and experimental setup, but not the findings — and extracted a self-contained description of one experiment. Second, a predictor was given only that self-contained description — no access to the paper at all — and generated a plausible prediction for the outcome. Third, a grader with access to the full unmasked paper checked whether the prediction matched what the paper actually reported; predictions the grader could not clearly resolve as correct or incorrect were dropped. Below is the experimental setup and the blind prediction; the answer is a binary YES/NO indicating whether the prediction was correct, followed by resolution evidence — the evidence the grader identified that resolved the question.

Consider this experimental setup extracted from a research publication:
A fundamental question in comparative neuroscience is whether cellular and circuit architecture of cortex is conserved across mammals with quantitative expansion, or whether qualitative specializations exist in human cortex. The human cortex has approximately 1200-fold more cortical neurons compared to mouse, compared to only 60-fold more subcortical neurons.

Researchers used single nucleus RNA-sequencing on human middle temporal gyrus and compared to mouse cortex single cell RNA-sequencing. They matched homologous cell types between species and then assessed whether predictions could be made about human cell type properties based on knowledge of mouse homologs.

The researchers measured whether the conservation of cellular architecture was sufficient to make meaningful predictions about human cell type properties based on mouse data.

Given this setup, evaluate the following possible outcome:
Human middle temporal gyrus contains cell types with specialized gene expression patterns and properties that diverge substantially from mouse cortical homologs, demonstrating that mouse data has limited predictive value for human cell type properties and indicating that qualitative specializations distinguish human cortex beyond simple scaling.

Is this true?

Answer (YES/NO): NO